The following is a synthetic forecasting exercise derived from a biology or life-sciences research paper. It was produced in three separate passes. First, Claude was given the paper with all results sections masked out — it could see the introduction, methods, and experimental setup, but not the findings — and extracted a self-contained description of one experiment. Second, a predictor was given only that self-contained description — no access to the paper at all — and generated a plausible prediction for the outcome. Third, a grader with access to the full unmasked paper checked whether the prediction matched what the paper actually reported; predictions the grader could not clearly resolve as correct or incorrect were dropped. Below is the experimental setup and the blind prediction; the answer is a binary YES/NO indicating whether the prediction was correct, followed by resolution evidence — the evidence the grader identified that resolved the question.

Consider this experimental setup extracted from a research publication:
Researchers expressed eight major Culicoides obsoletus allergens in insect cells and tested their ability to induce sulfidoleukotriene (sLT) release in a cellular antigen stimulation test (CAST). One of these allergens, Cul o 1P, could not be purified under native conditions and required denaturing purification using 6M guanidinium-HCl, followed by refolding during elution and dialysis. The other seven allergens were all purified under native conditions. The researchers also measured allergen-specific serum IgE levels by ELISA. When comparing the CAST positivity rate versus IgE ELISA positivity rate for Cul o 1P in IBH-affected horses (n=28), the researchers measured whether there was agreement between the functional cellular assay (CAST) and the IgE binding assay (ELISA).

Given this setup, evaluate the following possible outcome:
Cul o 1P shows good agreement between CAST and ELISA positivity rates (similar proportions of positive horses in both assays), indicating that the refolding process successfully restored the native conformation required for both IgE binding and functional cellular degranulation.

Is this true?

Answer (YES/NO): NO